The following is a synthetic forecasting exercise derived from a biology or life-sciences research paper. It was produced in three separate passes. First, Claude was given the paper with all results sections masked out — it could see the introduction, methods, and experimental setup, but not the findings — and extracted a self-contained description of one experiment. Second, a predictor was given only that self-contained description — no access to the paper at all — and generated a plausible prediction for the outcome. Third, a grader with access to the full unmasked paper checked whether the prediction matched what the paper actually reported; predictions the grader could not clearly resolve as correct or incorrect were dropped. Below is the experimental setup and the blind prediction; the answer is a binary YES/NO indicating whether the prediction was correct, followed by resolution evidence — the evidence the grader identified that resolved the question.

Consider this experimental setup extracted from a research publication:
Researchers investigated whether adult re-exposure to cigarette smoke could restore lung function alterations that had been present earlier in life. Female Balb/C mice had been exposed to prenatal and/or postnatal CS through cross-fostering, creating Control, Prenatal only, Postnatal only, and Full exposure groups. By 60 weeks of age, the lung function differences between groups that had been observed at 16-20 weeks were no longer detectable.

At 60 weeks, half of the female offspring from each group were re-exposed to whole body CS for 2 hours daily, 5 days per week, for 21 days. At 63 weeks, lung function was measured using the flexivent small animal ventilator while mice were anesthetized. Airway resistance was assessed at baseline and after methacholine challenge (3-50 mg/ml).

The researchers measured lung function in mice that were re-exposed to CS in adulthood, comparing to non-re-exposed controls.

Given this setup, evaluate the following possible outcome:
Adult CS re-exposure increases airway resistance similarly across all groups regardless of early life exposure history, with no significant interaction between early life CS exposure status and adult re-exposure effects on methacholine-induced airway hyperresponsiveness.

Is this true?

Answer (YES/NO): NO